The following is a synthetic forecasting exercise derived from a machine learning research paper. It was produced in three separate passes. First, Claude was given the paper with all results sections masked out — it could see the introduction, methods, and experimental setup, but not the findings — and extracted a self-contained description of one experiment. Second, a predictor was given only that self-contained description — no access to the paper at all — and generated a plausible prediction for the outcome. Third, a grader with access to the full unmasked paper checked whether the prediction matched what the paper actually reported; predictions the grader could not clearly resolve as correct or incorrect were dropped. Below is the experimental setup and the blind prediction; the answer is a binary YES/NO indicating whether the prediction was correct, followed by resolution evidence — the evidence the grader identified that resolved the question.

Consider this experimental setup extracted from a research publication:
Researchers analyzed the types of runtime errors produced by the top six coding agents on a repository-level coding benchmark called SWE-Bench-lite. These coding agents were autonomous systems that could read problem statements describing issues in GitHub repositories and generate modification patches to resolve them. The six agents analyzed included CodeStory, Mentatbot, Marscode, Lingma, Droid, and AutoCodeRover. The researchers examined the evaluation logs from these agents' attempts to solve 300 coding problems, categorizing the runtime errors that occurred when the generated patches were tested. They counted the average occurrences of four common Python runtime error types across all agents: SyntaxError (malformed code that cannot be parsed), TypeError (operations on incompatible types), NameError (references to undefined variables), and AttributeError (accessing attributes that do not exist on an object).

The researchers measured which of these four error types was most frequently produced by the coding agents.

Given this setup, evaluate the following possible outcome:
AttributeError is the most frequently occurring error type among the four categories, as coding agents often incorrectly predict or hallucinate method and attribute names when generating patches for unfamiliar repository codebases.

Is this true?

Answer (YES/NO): NO